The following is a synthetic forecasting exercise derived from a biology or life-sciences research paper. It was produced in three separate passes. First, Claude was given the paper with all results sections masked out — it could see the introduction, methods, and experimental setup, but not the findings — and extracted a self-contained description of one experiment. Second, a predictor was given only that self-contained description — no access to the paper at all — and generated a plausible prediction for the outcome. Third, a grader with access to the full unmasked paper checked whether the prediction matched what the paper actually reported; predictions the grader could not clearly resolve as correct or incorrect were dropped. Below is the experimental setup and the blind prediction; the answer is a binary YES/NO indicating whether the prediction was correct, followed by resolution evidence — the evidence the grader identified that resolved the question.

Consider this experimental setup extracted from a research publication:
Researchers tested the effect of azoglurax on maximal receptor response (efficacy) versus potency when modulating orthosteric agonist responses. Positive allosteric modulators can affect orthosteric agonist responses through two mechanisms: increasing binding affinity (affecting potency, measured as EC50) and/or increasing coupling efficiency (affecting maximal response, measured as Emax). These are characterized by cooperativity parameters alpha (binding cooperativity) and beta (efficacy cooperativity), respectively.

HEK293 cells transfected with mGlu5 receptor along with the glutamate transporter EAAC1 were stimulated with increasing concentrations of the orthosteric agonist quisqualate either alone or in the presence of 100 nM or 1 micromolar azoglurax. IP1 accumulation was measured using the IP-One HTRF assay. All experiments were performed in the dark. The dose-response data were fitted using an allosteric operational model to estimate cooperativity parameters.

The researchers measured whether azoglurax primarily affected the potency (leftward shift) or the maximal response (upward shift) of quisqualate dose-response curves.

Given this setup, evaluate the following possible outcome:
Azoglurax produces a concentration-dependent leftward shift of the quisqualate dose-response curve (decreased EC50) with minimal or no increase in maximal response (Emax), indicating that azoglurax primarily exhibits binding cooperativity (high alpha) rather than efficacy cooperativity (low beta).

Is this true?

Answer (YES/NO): NO